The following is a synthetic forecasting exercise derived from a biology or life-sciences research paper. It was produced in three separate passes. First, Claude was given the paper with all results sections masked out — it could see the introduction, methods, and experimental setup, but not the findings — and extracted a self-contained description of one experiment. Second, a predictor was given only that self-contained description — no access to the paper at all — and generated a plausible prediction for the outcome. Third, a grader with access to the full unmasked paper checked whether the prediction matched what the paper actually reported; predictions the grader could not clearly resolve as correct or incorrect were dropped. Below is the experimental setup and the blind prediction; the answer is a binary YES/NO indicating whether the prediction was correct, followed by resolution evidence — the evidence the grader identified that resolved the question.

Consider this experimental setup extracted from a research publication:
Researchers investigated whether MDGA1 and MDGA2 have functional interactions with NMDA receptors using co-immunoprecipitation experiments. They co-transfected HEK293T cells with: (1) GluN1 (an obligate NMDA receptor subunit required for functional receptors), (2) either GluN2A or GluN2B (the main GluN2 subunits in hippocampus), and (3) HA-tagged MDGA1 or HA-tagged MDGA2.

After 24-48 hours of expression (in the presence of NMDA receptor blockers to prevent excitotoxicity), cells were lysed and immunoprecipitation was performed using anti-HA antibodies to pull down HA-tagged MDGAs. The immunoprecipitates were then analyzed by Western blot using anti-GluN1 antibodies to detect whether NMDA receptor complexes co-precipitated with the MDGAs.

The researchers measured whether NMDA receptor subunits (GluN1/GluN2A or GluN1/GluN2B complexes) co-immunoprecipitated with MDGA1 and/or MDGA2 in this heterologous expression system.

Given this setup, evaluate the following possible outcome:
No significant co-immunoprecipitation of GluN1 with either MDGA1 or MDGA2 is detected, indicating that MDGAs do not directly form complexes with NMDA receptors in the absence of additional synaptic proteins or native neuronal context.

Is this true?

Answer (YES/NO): NO